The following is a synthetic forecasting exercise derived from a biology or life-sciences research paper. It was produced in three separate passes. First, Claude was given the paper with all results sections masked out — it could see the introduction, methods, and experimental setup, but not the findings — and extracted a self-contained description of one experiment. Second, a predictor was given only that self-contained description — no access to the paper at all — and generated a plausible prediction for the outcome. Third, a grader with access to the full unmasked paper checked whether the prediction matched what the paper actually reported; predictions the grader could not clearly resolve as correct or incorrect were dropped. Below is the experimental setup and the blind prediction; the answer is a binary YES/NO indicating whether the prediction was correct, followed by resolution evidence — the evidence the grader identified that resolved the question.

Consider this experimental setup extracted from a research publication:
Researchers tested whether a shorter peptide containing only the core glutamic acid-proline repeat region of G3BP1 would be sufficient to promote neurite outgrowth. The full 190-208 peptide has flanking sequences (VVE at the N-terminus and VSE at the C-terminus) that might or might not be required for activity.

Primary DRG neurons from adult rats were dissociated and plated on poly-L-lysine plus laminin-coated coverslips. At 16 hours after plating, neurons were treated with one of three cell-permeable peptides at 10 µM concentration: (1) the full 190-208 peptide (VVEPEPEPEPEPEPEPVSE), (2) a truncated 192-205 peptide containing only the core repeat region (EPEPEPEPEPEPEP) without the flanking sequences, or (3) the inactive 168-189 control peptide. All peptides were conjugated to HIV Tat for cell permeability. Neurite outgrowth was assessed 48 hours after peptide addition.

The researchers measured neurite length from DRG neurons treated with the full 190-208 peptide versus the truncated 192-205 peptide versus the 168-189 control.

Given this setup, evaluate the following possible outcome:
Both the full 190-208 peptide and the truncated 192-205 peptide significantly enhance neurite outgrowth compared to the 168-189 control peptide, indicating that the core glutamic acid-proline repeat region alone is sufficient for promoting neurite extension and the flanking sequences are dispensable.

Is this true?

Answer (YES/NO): YES